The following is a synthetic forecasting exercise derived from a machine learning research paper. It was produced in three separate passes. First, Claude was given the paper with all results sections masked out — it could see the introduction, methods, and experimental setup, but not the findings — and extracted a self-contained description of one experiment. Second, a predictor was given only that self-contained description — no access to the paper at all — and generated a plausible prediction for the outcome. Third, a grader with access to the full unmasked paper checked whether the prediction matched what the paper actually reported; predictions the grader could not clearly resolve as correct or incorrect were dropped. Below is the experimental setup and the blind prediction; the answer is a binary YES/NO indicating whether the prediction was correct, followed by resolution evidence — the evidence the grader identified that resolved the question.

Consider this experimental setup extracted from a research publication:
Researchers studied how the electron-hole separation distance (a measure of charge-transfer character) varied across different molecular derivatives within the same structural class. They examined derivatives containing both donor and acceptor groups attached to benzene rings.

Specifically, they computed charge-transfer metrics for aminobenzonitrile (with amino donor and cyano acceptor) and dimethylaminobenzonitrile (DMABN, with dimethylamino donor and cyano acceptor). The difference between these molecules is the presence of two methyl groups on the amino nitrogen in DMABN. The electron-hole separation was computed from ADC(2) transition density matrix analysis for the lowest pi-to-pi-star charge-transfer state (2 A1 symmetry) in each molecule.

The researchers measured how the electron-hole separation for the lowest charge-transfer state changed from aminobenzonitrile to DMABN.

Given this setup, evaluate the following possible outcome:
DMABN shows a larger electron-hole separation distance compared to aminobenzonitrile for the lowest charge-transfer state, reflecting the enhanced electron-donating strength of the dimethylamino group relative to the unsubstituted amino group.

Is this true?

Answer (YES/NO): YES